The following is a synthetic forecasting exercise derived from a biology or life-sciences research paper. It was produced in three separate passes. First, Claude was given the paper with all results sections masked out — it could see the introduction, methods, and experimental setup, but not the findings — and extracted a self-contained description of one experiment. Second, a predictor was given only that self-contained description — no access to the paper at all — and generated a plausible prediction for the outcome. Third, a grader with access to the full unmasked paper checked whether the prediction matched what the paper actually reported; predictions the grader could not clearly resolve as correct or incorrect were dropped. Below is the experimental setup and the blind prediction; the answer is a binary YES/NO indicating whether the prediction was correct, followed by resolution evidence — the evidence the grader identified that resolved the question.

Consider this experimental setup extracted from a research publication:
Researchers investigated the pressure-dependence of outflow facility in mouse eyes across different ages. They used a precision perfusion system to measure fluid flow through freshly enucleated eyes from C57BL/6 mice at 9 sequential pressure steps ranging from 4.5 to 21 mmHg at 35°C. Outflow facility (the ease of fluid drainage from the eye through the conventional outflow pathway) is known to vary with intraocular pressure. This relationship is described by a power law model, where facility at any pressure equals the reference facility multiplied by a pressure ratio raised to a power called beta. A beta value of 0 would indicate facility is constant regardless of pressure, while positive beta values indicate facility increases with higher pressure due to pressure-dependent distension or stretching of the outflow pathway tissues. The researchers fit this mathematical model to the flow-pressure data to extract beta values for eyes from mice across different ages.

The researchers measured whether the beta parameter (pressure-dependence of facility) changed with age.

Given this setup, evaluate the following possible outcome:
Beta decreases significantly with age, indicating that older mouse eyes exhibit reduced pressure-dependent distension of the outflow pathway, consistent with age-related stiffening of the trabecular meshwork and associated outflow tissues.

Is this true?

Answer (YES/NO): YES